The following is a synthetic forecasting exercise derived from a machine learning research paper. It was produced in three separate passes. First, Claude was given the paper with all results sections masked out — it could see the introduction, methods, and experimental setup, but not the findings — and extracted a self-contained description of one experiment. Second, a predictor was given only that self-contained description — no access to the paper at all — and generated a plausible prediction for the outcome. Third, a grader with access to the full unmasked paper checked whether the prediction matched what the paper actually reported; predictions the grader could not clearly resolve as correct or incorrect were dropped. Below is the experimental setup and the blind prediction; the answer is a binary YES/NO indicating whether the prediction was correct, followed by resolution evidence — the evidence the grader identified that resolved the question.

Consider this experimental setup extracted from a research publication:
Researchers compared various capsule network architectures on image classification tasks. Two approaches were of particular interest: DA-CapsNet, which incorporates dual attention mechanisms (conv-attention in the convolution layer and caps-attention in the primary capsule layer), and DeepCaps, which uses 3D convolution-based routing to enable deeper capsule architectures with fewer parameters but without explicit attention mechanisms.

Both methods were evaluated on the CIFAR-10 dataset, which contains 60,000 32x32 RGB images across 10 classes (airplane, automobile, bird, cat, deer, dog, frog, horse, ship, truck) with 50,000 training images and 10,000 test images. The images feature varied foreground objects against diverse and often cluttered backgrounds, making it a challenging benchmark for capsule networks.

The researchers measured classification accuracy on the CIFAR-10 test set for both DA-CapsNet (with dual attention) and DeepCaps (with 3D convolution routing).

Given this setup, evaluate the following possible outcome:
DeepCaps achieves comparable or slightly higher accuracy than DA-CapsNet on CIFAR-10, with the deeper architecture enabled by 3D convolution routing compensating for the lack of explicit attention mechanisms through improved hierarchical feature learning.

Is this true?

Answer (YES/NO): NO